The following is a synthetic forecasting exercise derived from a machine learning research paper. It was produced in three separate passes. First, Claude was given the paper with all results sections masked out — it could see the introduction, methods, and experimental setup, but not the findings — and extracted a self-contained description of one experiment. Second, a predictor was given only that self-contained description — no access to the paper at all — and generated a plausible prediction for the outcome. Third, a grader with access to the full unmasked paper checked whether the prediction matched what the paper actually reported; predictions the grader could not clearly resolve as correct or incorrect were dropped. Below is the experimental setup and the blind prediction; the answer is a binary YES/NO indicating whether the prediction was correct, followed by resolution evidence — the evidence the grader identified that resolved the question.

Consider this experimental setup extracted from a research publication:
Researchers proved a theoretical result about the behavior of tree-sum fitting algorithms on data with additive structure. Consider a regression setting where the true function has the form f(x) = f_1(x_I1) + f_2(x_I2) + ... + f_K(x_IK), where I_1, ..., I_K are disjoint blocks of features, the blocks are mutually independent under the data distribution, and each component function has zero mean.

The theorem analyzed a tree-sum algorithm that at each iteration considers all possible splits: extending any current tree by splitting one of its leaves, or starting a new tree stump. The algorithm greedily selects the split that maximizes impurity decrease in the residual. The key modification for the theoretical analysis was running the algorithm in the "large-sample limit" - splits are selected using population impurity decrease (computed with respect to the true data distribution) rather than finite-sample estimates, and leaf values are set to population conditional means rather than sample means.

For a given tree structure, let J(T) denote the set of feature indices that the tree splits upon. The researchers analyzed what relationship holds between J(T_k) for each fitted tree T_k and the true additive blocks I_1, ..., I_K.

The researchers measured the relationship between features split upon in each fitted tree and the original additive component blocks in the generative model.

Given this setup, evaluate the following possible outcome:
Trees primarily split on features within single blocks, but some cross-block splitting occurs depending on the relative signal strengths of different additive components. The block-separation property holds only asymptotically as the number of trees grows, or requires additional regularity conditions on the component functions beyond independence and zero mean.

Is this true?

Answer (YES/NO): NO